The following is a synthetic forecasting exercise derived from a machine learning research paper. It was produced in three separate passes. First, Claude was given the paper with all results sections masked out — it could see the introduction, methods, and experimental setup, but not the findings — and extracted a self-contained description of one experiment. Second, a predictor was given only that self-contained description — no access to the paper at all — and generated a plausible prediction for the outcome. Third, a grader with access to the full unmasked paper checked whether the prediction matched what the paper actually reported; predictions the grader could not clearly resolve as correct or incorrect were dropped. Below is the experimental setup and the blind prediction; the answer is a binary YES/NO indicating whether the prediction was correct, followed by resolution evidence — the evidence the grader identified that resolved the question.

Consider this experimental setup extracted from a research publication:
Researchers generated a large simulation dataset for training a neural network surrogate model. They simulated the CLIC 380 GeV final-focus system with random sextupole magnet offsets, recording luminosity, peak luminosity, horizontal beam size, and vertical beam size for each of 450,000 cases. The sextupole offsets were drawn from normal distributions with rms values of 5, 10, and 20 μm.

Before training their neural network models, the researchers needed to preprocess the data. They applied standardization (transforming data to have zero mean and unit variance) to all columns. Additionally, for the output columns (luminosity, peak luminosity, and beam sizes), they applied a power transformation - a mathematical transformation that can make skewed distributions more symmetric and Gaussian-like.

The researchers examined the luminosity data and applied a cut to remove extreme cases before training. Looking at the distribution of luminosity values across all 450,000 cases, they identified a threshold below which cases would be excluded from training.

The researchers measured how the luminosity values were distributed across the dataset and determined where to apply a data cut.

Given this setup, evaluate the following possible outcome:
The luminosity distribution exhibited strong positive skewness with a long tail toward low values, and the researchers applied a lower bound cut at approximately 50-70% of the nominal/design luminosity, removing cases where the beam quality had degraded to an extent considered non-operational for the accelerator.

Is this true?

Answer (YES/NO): NO